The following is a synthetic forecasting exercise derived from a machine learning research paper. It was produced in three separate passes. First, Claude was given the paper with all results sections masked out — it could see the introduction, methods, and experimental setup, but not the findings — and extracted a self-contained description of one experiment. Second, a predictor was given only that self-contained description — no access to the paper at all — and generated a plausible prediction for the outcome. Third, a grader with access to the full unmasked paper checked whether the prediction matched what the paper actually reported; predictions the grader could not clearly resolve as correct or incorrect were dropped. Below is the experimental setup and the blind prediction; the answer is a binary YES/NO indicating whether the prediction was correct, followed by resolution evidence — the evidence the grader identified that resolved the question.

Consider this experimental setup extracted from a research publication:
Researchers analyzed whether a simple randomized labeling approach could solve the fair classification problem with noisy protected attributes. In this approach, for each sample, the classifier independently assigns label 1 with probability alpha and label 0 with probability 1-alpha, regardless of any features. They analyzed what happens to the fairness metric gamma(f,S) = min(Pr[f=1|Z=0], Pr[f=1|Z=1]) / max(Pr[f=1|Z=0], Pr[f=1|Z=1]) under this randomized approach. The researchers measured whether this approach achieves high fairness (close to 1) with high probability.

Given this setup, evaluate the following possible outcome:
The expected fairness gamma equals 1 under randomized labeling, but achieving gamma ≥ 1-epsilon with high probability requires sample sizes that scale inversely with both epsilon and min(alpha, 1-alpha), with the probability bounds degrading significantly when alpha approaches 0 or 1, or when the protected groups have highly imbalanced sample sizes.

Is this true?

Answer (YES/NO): NO